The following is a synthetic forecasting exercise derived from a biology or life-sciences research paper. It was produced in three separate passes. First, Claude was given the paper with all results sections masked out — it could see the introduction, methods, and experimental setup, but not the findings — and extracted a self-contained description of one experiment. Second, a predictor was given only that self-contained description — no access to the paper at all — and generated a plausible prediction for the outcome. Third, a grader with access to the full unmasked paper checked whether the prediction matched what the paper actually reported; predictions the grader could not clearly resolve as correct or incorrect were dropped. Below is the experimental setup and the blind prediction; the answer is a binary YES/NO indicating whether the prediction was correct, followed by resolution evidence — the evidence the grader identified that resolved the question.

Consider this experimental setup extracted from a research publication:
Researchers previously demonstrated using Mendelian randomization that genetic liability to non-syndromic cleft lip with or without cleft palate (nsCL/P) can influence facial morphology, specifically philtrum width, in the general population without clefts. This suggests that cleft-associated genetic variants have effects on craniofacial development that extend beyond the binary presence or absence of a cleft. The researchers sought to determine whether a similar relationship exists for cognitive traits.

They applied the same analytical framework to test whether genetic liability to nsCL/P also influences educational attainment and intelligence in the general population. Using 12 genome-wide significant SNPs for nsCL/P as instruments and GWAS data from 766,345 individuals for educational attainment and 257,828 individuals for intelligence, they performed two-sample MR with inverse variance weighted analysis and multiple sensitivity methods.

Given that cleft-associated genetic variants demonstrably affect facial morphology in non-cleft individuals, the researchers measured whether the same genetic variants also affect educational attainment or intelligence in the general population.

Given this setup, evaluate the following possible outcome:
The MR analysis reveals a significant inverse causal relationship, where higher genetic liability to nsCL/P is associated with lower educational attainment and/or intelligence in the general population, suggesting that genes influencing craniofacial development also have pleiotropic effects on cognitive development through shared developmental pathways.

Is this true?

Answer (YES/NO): NO